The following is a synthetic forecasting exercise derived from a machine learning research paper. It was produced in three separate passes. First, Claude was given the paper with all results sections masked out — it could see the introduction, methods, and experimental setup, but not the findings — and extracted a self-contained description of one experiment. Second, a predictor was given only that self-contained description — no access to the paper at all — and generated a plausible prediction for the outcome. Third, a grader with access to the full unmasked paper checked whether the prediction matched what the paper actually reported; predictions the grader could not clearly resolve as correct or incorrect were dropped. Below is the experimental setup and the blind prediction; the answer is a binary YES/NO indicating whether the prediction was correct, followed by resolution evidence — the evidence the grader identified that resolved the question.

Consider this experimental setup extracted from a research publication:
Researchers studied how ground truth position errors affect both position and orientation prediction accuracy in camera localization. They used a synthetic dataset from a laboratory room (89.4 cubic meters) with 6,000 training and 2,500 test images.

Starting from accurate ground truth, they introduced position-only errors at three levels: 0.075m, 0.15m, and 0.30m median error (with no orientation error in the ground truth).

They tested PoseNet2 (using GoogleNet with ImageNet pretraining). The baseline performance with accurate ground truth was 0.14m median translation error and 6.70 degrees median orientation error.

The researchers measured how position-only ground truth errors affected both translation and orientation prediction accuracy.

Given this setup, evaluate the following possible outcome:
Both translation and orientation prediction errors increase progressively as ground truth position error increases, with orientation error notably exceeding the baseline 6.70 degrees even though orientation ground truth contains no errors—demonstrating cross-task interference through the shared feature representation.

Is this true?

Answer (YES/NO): NO